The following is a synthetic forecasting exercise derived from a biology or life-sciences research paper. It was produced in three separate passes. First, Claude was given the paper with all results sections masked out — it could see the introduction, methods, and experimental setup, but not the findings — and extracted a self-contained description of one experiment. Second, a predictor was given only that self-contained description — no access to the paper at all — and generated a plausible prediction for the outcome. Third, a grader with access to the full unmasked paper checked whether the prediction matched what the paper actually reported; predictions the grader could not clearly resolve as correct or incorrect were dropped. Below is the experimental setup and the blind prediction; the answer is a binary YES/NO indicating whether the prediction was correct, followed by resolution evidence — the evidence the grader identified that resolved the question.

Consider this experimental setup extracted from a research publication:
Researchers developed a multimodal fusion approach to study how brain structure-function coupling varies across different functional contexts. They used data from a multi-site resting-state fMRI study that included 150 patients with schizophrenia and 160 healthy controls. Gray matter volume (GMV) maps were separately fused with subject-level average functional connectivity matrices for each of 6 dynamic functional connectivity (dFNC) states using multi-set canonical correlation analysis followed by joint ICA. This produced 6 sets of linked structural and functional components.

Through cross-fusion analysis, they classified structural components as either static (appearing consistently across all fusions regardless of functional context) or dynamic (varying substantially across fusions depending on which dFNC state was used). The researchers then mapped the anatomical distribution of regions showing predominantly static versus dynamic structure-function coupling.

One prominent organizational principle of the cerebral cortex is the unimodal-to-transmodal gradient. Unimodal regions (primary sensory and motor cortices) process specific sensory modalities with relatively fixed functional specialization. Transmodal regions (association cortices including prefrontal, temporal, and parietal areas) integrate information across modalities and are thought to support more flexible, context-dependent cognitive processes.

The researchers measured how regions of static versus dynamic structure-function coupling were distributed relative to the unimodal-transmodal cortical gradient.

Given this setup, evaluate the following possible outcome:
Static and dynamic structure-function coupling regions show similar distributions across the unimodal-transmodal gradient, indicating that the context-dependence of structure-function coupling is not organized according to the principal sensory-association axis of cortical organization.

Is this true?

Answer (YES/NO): NO